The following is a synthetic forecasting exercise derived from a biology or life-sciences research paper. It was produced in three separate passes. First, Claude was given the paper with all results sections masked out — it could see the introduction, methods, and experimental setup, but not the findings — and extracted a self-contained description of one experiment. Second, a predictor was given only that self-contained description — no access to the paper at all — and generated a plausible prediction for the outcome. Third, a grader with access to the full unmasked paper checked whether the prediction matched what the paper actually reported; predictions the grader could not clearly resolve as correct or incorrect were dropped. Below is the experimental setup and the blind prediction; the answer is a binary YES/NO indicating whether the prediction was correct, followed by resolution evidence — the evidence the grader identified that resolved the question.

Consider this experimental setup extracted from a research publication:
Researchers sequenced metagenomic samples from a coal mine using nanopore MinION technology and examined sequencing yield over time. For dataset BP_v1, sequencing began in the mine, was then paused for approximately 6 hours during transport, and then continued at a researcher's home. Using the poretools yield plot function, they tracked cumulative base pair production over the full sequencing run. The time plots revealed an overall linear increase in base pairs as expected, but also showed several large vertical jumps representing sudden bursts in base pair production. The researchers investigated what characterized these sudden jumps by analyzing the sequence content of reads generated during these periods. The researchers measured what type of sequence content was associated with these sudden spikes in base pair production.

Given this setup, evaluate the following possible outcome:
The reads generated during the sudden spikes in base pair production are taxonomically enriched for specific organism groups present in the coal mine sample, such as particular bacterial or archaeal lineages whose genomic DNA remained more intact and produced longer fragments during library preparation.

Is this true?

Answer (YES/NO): NO